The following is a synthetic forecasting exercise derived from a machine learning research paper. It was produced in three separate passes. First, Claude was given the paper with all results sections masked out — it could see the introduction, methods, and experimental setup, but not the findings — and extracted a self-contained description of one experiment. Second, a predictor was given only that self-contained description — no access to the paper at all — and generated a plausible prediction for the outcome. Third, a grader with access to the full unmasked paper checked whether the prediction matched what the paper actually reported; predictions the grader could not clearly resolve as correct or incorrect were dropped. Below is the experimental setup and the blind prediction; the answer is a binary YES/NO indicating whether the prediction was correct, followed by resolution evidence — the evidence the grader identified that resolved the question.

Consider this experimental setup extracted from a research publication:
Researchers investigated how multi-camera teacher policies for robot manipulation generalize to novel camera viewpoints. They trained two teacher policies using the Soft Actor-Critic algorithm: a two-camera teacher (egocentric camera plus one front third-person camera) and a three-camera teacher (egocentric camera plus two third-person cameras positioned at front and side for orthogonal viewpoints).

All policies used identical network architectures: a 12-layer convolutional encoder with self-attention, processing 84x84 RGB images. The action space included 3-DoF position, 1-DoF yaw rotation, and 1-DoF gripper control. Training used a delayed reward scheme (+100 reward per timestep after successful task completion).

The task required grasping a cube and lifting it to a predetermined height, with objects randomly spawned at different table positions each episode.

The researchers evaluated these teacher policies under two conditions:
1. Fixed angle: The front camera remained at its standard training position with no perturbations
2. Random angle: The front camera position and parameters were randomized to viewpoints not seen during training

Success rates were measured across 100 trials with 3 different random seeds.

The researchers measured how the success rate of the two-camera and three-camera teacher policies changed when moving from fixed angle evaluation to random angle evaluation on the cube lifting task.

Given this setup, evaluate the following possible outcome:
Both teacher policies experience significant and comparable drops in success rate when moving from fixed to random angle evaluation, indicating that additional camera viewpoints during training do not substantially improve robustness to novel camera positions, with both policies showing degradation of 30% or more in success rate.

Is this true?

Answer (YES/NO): NO